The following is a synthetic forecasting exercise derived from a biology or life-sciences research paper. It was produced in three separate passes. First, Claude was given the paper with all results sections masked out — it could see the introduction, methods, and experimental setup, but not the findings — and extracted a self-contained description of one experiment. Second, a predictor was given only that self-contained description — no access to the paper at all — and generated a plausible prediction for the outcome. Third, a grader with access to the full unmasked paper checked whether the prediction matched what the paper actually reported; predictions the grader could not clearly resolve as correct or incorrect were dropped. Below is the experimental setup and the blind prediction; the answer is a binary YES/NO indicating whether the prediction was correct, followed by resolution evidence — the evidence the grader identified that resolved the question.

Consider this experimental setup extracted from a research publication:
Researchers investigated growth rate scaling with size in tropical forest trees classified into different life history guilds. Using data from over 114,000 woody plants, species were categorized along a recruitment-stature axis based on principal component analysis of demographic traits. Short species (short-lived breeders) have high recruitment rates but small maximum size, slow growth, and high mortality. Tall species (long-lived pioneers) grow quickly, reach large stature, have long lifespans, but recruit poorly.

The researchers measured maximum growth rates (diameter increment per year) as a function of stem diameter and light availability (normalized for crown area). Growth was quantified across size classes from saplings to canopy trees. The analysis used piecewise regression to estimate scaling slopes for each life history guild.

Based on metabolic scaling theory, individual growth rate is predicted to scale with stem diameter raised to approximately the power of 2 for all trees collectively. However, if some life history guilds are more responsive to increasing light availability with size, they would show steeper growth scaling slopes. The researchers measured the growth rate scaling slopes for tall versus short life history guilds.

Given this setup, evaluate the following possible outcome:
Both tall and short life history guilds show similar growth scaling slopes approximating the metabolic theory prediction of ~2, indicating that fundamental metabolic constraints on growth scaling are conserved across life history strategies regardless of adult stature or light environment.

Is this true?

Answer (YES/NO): YES